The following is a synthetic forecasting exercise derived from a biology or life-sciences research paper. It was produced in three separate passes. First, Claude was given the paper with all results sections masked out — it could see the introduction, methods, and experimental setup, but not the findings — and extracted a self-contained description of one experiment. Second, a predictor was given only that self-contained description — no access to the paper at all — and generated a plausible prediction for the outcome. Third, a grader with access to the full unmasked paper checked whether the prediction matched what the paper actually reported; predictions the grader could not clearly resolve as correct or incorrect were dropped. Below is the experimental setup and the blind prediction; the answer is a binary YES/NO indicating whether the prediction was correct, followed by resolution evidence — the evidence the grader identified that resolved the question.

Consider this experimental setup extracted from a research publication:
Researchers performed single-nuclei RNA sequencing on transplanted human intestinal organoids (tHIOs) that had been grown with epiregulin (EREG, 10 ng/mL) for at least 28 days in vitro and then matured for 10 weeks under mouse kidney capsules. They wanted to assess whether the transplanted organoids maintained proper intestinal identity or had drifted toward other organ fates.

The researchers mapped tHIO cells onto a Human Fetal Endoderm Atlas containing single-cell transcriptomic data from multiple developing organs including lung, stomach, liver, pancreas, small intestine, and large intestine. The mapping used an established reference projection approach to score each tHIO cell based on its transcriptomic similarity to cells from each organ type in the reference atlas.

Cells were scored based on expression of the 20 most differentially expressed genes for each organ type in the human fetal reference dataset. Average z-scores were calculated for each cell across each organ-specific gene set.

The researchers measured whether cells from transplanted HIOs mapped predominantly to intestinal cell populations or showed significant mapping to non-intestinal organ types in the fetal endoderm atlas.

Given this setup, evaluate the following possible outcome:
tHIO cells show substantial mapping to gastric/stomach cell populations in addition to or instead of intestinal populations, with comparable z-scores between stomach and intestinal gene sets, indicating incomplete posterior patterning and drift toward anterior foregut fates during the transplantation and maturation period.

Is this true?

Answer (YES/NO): NO